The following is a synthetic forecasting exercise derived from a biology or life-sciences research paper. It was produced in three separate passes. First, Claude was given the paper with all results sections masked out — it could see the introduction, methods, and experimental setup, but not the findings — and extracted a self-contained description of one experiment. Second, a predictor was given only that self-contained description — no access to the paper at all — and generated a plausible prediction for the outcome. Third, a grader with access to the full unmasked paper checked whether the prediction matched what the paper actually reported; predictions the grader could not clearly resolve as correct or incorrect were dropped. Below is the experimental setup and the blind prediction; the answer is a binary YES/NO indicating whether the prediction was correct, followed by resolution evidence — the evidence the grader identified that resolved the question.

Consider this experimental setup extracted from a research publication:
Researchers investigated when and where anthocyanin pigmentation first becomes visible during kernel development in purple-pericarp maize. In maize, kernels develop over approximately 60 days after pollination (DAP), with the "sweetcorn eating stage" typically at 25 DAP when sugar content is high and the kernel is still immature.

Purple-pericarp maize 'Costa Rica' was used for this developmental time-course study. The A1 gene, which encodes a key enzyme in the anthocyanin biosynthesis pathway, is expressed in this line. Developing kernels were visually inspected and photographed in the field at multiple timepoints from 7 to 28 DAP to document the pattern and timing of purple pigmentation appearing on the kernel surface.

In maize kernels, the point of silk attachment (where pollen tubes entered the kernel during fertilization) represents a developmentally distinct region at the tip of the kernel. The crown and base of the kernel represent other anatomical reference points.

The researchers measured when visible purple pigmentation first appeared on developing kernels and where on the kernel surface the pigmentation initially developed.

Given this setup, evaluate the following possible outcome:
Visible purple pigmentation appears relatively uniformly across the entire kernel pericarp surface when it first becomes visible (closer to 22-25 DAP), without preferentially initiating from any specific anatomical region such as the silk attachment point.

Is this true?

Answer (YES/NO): NO